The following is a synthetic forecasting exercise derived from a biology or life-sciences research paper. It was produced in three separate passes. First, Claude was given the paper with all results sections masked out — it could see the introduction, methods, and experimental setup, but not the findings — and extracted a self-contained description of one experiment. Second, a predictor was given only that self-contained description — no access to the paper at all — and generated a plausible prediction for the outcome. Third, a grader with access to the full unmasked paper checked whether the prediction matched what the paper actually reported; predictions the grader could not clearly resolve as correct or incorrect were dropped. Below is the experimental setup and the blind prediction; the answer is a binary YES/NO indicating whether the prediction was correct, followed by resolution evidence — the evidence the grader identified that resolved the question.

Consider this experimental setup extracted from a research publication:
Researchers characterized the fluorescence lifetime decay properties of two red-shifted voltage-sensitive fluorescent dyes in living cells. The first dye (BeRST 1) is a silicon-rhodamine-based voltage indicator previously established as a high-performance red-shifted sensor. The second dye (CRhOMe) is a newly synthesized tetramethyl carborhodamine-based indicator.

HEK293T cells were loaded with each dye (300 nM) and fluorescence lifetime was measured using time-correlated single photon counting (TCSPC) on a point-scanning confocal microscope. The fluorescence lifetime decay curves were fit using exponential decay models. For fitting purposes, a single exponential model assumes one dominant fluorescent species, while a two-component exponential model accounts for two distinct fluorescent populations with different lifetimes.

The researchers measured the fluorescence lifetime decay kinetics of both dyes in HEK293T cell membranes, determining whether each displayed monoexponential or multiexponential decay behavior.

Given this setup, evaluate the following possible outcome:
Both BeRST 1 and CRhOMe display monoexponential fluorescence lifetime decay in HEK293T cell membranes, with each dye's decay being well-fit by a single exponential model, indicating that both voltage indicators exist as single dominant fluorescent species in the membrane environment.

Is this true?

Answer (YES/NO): NO